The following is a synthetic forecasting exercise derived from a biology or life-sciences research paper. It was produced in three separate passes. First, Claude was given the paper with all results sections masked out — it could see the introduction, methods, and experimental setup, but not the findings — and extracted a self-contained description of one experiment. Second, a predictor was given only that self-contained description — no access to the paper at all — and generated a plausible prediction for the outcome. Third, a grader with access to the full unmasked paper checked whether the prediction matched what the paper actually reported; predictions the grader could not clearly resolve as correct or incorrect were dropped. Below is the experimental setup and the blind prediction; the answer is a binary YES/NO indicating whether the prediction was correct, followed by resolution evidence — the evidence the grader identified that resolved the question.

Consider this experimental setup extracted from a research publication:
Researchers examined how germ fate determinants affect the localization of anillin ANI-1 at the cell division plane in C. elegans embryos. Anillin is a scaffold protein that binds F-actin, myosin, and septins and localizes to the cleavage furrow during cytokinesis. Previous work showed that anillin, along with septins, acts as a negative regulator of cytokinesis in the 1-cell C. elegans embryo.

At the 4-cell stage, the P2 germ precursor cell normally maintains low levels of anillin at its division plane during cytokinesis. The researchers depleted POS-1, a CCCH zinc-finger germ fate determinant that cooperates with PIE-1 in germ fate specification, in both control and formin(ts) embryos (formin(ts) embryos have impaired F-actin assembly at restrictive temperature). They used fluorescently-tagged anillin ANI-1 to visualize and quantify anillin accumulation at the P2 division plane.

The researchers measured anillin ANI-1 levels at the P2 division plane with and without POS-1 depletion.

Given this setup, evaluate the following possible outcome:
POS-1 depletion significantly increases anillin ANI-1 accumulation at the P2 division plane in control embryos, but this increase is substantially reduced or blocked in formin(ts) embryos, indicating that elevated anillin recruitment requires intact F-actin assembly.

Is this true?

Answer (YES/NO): NO